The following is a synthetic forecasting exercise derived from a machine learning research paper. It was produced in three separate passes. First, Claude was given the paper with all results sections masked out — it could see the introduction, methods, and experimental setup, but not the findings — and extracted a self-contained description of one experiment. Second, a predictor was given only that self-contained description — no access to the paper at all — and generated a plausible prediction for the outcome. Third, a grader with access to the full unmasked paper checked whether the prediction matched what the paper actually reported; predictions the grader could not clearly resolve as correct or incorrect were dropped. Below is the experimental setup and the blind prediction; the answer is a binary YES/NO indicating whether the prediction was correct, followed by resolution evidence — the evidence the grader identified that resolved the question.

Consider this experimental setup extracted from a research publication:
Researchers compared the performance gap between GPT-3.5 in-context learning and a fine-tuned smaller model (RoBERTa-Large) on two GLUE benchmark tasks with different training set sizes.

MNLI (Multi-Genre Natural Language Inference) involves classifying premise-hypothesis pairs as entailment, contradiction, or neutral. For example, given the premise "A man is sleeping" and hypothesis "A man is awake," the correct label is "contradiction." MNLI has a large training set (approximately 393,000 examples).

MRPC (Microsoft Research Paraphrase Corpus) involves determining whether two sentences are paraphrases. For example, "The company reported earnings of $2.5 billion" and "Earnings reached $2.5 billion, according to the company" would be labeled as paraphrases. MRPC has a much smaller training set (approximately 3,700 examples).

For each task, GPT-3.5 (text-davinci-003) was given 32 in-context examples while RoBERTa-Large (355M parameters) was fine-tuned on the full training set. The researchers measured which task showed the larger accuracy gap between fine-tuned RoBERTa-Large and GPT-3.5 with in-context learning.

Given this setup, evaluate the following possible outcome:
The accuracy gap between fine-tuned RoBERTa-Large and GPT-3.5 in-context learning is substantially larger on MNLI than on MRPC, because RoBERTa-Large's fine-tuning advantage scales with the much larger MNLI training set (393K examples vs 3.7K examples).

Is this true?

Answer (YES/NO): NO